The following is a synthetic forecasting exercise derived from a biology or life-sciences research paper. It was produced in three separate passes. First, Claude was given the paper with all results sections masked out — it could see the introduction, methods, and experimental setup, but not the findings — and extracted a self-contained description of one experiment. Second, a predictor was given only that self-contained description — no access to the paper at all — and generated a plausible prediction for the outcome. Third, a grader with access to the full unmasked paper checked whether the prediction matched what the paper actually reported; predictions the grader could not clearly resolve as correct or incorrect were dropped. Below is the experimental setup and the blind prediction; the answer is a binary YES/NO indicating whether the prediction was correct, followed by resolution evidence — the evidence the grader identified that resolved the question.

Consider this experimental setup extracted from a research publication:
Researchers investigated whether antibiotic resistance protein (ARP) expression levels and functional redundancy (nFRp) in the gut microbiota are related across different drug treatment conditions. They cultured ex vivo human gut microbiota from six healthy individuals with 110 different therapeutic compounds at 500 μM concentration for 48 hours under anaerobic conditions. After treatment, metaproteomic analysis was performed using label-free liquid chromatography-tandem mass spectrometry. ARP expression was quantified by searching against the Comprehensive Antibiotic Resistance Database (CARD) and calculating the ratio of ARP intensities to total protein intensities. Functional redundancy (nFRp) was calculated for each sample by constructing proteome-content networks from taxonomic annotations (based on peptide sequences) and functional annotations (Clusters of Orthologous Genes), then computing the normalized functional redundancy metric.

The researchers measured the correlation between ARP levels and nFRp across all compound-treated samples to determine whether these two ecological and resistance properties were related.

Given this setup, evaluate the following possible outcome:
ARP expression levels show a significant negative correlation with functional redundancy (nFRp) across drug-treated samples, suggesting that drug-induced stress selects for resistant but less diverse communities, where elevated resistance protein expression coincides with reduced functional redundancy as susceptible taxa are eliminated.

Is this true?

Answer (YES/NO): YES